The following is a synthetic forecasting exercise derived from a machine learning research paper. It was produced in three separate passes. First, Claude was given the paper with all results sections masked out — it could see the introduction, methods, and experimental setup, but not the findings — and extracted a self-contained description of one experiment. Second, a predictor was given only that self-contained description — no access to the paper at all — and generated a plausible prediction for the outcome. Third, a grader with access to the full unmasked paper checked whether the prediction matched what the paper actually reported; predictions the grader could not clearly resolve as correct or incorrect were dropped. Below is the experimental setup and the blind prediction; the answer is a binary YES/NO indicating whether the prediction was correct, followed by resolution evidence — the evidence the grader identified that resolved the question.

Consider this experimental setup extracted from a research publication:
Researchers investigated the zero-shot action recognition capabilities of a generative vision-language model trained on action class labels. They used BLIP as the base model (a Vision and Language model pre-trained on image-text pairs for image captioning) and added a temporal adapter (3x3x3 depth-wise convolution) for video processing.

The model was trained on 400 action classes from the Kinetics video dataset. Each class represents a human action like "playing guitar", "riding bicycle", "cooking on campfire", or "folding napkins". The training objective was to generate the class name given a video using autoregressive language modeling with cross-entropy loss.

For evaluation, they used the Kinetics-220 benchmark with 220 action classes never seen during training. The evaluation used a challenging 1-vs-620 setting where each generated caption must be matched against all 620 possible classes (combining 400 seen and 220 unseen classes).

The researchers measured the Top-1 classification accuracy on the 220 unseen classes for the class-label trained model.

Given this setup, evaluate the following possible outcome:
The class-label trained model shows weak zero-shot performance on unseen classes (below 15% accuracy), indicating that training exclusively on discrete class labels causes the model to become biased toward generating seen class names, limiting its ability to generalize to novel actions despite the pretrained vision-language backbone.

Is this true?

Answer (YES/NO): YES